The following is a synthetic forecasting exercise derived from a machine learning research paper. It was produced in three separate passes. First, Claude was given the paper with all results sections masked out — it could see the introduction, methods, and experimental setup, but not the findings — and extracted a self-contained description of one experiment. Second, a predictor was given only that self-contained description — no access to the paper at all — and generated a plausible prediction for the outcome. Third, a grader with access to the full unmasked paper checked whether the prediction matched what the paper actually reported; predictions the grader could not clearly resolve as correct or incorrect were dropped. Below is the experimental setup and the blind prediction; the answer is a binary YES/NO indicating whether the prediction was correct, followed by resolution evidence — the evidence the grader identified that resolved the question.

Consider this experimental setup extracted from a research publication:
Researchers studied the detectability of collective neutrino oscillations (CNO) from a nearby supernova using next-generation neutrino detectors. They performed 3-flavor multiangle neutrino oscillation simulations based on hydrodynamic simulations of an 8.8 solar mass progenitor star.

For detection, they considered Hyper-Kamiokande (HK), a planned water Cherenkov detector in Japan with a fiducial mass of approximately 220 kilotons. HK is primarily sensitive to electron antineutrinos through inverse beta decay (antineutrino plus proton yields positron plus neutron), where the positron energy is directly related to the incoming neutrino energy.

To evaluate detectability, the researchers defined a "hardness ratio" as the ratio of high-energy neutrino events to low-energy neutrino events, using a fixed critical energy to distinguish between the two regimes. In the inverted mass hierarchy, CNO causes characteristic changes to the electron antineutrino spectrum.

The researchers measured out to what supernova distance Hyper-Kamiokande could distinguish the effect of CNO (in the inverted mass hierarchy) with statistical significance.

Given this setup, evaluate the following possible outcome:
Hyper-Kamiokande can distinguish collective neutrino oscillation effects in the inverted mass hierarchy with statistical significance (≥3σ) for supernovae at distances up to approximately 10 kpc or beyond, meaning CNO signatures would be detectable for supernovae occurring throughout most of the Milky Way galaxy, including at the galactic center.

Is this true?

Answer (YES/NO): NO